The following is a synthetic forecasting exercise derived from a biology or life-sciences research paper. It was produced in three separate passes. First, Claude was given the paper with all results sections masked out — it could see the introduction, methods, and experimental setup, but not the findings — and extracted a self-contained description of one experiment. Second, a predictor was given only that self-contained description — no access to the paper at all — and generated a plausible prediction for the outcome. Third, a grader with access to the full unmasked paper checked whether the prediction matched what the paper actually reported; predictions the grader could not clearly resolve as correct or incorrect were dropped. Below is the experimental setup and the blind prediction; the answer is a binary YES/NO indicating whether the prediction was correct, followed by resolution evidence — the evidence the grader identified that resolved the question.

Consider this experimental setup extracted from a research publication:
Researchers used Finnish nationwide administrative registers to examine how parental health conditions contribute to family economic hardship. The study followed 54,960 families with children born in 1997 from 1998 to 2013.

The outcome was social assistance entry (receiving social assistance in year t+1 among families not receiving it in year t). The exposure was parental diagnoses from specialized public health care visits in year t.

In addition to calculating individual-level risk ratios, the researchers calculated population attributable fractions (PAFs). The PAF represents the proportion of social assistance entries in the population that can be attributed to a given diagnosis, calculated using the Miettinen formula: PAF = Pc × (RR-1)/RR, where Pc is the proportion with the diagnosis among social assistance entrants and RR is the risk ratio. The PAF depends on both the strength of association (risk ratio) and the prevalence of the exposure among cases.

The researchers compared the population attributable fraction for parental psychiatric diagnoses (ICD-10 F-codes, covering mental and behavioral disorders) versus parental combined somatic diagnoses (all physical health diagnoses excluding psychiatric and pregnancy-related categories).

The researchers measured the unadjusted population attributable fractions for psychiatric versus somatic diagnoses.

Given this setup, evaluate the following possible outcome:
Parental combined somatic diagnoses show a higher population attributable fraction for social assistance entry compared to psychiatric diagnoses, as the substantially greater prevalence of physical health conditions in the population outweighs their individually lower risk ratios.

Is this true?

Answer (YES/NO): YES